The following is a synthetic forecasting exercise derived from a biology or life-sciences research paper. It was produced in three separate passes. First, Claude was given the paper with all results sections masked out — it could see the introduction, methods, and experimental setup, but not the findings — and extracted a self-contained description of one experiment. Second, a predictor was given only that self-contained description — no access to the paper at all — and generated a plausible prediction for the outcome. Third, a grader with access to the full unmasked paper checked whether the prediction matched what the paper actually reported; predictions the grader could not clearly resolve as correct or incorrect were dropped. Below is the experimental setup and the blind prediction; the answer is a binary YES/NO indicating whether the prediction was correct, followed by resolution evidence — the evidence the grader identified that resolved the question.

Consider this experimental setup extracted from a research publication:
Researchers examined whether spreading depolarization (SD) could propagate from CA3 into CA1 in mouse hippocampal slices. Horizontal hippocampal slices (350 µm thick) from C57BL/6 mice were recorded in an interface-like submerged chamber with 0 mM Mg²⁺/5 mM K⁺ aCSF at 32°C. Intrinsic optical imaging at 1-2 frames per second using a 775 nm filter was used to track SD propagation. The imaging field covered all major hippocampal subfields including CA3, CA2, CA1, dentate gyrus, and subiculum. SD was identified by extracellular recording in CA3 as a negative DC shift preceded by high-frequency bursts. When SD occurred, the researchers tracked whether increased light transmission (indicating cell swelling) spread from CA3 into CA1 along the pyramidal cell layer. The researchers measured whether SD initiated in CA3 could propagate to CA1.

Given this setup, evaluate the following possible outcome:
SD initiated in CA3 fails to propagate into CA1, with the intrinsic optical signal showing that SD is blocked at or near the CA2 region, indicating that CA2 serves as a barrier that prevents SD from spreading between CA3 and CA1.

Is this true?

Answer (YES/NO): NO